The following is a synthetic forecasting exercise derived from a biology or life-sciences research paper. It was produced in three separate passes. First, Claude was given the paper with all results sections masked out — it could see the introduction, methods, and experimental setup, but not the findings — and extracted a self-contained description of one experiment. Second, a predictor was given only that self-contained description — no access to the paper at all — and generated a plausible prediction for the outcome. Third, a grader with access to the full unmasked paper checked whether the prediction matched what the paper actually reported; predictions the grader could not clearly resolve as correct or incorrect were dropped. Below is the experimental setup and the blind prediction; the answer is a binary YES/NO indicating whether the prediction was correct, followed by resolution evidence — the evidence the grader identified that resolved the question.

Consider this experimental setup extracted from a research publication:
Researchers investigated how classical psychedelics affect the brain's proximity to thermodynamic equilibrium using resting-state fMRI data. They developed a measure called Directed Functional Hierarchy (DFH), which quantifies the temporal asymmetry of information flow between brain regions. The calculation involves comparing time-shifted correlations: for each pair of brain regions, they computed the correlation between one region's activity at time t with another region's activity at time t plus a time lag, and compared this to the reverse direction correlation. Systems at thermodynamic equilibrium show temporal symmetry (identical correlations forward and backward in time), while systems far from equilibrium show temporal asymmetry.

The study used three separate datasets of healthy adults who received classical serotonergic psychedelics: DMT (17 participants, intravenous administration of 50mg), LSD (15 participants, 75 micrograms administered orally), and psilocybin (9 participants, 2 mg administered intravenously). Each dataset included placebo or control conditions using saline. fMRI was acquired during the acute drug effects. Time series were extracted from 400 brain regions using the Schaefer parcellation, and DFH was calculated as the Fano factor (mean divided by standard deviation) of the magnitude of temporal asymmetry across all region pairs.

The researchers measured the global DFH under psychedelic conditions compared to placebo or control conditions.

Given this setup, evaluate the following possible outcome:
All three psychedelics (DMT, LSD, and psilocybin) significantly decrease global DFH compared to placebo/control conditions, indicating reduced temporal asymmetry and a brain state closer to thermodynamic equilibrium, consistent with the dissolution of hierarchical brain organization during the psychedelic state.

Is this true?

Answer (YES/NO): YES